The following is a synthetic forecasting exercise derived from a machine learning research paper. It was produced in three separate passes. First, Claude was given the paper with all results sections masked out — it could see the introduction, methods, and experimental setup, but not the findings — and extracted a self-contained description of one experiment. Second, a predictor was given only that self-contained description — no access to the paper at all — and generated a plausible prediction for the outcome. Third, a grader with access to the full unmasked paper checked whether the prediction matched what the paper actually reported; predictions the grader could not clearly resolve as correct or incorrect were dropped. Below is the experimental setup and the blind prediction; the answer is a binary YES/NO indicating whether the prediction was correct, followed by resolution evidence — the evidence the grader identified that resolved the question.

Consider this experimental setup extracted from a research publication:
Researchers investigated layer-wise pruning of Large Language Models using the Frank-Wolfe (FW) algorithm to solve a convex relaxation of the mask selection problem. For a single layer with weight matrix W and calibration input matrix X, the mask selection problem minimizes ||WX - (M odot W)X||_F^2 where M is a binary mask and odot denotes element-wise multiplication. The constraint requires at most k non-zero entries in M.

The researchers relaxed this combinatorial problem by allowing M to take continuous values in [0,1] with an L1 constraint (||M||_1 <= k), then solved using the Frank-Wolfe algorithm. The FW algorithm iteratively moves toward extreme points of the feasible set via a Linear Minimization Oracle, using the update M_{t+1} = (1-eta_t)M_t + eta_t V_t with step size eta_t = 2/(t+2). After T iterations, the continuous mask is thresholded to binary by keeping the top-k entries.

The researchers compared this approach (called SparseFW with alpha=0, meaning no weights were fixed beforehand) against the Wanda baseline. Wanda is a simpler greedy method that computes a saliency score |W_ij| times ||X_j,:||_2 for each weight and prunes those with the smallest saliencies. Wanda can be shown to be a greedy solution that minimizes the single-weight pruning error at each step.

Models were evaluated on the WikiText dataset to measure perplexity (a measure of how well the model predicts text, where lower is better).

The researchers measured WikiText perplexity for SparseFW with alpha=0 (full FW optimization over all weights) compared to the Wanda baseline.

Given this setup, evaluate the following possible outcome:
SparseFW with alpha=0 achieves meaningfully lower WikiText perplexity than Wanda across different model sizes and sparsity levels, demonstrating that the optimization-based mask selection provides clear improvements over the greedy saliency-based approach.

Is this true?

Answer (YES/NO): NO